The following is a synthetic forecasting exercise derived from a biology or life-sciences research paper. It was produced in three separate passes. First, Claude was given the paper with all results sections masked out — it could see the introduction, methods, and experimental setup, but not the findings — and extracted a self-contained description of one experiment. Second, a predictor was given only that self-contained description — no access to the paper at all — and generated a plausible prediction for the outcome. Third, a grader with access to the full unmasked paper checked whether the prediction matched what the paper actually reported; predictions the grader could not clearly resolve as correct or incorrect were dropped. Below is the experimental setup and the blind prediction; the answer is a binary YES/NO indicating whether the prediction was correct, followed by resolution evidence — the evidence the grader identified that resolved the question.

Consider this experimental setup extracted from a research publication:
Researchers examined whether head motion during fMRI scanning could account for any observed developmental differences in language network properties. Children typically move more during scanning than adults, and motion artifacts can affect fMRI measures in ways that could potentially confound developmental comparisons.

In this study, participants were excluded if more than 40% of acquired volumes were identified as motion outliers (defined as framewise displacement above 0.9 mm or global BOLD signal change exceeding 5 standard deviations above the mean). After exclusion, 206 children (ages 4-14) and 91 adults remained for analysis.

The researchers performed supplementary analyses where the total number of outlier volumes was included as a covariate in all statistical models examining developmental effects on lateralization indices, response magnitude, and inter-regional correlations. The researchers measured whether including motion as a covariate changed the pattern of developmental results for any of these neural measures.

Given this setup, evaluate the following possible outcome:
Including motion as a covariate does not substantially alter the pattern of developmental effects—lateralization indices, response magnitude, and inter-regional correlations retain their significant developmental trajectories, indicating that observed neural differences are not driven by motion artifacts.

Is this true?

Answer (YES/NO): YES